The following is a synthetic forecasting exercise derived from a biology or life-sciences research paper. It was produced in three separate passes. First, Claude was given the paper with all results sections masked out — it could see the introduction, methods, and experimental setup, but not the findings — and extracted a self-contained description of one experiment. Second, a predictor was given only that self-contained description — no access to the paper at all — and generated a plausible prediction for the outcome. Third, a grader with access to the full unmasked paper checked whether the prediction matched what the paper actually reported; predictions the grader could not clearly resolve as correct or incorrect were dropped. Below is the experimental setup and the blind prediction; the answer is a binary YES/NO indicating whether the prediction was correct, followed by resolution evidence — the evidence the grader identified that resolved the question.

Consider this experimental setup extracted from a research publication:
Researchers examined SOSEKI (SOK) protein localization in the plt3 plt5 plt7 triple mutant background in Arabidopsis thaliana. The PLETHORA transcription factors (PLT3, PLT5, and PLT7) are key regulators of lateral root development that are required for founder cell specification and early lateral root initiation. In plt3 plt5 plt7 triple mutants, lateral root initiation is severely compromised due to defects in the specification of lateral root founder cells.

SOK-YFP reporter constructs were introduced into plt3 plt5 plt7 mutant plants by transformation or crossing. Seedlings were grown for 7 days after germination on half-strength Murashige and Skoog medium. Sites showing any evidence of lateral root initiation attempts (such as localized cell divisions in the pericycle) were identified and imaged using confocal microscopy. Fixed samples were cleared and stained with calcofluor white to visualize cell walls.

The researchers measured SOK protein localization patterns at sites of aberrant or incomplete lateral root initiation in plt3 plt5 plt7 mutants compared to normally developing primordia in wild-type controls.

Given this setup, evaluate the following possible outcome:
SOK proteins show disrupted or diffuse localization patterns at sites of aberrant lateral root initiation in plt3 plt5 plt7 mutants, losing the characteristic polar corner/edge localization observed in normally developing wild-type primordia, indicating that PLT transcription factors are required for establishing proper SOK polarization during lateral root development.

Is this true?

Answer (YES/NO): NO